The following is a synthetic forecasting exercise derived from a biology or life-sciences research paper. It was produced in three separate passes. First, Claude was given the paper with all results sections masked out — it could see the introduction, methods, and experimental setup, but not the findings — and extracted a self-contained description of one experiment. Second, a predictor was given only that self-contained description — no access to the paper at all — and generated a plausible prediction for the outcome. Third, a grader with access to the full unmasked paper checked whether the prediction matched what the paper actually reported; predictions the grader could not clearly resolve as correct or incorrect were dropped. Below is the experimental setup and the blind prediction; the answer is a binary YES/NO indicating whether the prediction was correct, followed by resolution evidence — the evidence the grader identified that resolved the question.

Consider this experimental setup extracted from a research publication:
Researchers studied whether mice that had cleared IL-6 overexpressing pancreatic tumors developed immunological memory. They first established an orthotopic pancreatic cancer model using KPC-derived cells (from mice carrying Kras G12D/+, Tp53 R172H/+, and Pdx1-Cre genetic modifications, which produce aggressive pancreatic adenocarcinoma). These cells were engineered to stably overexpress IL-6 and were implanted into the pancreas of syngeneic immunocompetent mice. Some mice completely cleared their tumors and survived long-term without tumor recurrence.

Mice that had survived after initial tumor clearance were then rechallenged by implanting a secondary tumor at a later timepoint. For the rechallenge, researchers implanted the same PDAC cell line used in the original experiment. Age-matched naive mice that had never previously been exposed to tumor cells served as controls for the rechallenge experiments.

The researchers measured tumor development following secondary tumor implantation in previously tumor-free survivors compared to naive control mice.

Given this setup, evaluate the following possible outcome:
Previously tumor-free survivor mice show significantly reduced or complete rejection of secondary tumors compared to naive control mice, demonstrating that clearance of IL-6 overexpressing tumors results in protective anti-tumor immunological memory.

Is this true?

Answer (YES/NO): YES